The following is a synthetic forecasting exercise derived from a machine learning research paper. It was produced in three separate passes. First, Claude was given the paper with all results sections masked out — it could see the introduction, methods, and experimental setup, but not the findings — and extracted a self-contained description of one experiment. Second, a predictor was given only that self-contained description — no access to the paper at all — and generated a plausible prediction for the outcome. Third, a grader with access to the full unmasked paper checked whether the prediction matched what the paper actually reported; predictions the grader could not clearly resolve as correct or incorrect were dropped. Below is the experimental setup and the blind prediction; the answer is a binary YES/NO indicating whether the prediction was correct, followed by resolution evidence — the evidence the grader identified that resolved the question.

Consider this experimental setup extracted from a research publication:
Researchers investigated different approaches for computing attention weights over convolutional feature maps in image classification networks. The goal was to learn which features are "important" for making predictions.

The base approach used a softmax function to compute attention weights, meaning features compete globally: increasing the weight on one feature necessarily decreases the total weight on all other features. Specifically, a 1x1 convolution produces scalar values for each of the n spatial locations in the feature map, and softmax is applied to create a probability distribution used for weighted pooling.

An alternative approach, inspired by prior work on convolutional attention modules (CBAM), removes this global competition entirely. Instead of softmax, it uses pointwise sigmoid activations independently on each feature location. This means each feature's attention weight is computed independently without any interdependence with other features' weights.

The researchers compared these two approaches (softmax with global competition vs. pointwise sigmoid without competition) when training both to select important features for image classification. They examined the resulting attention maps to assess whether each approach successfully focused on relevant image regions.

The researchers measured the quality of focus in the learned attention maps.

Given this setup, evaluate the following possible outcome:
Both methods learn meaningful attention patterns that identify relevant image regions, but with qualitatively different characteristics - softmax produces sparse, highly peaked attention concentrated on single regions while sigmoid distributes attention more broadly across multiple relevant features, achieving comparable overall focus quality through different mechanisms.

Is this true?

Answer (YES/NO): NO